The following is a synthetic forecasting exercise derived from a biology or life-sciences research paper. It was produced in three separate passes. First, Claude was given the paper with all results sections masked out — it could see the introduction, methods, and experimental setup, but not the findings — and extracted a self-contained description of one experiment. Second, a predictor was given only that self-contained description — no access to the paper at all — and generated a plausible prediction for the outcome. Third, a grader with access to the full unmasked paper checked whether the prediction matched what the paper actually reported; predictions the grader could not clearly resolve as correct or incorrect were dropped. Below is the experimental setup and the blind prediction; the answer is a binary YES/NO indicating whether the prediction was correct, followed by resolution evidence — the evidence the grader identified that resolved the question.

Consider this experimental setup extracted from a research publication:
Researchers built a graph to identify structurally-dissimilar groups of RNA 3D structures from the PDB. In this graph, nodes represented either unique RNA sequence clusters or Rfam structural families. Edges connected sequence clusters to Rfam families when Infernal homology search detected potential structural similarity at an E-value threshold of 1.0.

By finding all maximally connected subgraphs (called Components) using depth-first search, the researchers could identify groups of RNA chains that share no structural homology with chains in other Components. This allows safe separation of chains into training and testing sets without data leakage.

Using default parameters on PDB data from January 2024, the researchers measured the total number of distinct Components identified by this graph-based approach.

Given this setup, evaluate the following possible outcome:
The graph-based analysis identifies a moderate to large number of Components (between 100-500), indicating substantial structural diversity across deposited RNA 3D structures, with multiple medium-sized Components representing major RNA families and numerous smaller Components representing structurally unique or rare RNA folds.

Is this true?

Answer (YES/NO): YES